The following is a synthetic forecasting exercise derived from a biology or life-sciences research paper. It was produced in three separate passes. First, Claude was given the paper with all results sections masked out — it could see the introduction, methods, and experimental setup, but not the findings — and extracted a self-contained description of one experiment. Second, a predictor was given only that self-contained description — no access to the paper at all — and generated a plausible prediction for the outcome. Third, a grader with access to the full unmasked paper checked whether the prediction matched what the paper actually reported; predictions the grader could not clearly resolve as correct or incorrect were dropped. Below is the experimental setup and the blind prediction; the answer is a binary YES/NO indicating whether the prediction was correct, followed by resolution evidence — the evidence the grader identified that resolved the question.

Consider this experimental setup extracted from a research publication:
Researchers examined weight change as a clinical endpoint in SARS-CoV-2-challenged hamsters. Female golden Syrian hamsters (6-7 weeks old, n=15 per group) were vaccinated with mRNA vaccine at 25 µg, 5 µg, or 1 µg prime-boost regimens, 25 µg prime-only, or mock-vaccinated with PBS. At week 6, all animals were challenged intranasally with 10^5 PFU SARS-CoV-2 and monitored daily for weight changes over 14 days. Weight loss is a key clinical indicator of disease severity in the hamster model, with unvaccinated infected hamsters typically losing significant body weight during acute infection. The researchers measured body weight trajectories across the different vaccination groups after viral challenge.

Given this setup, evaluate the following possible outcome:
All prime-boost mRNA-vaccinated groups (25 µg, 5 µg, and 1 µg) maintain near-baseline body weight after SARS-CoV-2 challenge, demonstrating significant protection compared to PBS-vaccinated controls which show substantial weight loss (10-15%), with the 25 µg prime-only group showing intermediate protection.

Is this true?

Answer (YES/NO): YES